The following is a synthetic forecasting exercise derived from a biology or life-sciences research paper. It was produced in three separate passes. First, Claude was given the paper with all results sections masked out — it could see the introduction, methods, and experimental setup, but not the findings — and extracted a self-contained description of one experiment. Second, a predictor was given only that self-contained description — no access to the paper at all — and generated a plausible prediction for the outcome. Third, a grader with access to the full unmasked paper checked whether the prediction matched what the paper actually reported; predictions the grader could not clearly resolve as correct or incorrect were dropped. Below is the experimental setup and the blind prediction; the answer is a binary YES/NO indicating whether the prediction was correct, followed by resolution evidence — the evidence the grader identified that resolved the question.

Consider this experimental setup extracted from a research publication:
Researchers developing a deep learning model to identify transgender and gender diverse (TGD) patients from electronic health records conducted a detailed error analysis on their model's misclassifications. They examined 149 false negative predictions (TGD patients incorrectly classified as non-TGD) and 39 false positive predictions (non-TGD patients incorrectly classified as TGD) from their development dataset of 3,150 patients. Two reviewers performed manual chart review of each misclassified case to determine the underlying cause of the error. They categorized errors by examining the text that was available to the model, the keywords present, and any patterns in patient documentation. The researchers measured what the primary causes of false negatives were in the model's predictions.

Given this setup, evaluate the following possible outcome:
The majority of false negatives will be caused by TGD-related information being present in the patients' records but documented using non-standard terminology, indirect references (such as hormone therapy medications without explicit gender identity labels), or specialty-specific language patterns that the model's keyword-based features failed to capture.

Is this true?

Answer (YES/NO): NO